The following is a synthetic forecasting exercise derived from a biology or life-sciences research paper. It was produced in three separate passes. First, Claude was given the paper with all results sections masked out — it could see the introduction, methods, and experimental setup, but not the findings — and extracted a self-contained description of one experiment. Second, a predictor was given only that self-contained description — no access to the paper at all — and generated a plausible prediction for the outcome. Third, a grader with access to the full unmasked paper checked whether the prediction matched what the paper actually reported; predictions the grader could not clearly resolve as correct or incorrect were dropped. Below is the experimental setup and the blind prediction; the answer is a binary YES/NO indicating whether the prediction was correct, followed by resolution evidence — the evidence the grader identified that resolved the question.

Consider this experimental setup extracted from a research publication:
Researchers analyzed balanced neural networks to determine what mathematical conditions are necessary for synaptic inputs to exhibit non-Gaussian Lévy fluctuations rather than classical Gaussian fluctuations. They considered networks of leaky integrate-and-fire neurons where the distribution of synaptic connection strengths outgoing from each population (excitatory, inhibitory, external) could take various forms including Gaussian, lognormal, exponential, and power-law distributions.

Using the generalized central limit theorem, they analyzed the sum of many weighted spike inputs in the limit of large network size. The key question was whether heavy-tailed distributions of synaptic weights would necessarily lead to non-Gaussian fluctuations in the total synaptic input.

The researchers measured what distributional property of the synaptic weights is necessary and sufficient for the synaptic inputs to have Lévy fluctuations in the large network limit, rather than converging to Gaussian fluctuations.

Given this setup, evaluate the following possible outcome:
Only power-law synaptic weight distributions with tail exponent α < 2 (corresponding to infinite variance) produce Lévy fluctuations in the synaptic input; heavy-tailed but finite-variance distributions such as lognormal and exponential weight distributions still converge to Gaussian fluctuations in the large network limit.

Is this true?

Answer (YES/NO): YES